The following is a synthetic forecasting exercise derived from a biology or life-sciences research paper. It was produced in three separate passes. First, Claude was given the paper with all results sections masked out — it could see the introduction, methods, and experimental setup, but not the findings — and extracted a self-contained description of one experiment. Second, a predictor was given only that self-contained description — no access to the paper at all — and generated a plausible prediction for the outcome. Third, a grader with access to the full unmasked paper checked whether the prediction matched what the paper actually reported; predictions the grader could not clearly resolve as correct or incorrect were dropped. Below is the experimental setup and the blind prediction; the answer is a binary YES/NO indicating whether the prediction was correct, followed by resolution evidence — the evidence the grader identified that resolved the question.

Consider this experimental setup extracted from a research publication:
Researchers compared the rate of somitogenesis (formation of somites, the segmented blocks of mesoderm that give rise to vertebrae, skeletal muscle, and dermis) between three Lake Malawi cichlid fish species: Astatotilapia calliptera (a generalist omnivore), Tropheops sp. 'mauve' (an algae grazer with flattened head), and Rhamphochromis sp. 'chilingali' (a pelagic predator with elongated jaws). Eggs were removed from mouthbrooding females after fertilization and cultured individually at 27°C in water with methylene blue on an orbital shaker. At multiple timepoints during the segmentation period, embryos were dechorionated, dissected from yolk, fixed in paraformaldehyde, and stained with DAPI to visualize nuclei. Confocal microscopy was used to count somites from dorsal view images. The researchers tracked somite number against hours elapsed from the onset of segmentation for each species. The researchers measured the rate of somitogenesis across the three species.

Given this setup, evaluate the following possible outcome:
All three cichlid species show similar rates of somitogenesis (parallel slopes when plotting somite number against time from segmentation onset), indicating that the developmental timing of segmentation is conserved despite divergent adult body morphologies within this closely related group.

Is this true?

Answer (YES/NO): NO